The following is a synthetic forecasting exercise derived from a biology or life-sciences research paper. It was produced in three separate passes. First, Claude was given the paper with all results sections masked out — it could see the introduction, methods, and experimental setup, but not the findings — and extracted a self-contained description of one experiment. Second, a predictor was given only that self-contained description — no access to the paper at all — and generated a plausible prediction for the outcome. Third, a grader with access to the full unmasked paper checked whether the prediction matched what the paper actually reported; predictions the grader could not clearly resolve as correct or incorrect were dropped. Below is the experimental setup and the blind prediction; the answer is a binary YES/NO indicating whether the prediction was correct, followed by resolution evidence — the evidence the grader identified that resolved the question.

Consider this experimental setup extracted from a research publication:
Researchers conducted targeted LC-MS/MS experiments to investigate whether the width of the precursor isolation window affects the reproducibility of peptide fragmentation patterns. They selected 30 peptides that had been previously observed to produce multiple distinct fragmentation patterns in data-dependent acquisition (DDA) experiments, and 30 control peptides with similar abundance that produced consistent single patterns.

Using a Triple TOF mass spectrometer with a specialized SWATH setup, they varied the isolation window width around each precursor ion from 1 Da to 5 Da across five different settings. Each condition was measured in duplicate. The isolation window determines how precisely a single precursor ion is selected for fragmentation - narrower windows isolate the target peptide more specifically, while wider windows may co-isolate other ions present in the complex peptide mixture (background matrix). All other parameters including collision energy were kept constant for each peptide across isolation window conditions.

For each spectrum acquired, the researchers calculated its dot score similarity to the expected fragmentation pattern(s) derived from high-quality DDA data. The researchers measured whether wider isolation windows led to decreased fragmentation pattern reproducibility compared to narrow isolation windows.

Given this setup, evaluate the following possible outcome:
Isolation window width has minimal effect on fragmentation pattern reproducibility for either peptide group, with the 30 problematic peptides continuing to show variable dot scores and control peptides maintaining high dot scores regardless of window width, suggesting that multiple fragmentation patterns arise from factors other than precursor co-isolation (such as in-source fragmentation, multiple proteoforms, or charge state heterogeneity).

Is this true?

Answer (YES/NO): NO